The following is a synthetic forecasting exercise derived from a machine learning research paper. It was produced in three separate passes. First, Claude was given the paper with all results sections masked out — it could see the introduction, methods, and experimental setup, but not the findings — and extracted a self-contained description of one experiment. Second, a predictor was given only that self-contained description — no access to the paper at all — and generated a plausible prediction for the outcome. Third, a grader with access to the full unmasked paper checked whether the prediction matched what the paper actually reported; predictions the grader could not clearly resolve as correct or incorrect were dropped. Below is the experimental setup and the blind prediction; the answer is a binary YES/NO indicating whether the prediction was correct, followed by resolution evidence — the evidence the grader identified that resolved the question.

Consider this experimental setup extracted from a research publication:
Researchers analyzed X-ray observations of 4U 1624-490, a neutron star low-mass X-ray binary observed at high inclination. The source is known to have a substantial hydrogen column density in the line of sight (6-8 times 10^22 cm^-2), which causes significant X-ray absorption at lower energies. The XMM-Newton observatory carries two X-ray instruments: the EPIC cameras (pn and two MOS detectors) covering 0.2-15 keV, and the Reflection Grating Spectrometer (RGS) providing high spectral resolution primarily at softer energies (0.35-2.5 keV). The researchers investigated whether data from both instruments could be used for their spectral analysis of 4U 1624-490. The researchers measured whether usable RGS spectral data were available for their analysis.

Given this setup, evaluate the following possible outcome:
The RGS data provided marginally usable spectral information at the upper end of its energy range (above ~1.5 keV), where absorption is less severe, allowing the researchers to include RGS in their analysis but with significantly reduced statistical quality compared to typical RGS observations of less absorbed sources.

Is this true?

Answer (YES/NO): NO